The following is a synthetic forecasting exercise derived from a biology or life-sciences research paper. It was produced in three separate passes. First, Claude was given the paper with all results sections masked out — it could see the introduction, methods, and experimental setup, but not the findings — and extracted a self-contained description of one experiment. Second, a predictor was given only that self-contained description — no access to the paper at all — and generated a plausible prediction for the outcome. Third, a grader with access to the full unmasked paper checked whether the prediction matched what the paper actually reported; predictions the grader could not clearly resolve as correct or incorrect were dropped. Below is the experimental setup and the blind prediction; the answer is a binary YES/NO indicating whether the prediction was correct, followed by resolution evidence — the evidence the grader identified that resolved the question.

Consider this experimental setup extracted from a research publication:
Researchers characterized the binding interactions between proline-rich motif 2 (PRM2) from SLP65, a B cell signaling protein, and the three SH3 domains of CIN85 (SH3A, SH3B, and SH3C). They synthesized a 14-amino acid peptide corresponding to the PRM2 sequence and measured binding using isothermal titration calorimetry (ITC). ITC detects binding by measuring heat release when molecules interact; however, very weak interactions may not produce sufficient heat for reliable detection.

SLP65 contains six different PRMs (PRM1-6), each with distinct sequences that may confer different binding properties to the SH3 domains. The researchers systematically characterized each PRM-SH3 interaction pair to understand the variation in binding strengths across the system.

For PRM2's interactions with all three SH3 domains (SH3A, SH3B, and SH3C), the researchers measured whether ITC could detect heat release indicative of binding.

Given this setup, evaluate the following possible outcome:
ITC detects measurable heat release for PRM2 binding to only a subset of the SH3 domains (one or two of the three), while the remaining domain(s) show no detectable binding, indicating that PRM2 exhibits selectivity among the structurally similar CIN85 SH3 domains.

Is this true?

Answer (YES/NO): NO